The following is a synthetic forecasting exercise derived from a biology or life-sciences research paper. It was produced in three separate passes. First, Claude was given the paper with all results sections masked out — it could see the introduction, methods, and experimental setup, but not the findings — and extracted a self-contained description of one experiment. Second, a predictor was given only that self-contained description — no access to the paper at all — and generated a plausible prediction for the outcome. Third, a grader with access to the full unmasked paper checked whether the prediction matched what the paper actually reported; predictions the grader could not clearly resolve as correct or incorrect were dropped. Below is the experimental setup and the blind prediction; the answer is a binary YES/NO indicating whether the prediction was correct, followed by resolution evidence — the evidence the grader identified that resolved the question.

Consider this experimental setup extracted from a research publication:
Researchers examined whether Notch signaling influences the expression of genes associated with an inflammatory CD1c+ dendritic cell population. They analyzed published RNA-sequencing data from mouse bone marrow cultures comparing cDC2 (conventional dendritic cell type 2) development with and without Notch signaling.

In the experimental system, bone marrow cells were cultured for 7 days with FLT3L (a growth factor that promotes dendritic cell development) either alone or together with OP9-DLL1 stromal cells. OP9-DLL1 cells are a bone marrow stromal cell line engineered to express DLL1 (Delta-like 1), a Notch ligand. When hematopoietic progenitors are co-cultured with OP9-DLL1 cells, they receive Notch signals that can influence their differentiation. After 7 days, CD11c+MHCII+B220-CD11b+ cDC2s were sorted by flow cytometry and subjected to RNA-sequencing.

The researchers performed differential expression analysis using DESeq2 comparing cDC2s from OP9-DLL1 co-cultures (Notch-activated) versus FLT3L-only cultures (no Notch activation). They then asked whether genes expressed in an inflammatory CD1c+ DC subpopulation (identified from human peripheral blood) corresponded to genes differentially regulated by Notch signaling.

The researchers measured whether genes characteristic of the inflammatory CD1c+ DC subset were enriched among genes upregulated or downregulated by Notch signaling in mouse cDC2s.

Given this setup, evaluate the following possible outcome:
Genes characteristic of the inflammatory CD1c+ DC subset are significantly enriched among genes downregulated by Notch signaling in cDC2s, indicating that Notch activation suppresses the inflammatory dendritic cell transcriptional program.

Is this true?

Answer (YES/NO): YES